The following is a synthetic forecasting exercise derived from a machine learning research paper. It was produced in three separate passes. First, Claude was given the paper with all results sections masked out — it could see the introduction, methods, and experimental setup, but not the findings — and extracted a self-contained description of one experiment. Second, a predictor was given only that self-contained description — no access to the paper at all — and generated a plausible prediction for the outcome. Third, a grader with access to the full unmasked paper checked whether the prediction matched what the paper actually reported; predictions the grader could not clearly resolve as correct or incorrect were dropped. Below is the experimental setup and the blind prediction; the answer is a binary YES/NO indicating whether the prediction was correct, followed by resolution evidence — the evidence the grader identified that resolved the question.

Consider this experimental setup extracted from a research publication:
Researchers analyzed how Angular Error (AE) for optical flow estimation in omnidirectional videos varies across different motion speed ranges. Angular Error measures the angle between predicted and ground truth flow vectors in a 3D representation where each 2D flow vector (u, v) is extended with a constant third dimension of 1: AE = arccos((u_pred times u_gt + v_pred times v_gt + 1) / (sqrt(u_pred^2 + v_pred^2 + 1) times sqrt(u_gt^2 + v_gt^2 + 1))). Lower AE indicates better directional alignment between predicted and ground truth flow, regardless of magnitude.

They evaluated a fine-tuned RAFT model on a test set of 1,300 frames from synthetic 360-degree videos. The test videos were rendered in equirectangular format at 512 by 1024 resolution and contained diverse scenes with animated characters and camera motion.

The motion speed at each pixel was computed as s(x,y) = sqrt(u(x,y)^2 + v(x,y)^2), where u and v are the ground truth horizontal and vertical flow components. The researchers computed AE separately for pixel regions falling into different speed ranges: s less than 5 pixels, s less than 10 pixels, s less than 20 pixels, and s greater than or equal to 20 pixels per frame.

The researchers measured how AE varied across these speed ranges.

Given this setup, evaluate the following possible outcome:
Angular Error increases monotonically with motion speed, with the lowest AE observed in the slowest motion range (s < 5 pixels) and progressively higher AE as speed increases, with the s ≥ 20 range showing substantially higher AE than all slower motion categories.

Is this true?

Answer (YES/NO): NO